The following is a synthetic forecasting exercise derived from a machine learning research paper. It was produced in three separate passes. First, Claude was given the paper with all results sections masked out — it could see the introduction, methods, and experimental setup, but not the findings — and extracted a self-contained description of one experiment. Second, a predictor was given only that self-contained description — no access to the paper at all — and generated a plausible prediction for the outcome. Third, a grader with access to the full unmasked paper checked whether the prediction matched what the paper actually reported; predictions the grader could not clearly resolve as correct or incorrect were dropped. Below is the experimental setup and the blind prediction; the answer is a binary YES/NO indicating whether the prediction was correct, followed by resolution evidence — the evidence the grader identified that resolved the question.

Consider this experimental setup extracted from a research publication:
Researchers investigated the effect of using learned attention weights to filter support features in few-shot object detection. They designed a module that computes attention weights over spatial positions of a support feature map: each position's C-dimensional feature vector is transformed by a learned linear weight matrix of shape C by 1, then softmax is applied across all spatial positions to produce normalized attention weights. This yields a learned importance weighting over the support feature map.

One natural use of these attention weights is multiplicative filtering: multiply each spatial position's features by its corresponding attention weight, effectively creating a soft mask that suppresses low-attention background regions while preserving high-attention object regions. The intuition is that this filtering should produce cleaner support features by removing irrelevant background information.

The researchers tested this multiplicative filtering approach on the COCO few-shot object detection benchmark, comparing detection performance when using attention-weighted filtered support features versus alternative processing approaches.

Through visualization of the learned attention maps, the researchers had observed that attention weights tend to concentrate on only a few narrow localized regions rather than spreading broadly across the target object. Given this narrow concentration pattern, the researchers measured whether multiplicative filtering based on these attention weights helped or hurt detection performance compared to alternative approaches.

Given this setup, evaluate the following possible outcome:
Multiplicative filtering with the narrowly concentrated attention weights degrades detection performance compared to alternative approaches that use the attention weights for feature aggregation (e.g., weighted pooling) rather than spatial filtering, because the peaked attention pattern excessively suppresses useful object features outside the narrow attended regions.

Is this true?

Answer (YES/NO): YES